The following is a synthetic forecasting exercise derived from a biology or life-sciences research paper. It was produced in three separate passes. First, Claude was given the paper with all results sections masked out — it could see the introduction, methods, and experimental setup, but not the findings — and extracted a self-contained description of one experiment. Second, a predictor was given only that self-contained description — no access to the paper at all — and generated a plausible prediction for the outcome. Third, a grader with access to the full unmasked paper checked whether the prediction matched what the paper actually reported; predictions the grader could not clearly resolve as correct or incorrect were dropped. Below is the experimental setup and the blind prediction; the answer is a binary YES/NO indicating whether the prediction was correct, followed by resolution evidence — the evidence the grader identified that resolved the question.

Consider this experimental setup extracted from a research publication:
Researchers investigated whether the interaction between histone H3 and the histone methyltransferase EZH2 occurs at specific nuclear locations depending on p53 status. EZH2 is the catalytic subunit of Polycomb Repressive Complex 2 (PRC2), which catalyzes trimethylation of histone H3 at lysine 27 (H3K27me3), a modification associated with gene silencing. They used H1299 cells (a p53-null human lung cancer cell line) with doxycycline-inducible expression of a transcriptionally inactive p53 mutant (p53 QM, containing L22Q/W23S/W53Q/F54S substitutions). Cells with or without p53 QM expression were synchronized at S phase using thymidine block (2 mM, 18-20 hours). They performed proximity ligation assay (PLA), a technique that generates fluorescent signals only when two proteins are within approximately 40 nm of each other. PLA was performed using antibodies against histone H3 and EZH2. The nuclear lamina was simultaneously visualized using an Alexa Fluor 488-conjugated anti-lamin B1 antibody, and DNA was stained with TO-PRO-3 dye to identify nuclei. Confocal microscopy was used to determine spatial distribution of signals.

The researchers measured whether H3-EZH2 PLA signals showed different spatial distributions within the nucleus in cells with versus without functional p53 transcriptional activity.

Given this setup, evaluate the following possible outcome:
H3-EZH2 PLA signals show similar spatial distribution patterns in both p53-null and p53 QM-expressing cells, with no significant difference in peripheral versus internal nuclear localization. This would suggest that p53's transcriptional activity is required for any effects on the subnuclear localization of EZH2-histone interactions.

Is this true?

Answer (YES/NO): NO